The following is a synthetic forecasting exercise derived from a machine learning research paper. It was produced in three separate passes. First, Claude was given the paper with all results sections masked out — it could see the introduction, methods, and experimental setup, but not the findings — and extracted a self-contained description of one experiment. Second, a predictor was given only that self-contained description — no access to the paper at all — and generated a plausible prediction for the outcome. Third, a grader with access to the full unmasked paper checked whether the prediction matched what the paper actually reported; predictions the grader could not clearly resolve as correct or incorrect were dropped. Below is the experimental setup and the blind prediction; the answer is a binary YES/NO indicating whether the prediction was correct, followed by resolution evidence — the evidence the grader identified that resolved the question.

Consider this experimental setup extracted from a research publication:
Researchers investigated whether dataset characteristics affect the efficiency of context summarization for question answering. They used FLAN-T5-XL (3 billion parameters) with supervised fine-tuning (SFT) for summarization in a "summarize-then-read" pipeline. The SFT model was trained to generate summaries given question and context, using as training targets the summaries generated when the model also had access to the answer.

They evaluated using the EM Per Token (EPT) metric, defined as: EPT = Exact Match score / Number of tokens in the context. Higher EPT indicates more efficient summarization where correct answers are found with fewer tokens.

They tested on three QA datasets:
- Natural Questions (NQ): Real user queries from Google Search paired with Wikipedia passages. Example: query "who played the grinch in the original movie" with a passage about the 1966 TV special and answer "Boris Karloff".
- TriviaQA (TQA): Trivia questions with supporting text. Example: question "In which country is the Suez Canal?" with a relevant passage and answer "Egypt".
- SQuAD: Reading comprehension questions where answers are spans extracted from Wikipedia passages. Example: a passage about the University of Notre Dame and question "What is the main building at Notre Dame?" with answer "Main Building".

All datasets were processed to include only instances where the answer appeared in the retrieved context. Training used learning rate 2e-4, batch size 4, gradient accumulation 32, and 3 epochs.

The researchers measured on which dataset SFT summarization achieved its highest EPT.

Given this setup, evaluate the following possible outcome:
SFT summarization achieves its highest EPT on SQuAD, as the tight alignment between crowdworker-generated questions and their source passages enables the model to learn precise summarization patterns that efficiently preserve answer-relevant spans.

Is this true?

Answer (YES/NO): NO